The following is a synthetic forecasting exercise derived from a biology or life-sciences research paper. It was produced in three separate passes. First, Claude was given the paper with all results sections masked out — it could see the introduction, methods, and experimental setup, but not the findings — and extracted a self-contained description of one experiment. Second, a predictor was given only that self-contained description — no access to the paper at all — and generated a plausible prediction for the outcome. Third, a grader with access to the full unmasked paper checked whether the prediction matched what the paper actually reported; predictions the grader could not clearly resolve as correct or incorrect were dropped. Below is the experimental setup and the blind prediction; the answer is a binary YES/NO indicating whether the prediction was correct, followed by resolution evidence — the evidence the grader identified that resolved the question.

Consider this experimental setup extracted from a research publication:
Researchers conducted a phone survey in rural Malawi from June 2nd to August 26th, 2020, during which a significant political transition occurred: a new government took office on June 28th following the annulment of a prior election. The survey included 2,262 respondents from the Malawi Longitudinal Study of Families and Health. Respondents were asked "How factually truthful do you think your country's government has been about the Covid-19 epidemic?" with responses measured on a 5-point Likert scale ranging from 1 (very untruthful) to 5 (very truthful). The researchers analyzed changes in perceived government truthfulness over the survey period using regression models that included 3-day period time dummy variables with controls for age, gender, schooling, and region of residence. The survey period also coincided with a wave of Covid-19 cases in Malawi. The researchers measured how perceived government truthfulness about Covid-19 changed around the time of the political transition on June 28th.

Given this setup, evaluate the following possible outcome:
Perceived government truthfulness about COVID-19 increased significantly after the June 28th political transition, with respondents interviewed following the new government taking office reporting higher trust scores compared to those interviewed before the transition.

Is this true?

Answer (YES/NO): YES